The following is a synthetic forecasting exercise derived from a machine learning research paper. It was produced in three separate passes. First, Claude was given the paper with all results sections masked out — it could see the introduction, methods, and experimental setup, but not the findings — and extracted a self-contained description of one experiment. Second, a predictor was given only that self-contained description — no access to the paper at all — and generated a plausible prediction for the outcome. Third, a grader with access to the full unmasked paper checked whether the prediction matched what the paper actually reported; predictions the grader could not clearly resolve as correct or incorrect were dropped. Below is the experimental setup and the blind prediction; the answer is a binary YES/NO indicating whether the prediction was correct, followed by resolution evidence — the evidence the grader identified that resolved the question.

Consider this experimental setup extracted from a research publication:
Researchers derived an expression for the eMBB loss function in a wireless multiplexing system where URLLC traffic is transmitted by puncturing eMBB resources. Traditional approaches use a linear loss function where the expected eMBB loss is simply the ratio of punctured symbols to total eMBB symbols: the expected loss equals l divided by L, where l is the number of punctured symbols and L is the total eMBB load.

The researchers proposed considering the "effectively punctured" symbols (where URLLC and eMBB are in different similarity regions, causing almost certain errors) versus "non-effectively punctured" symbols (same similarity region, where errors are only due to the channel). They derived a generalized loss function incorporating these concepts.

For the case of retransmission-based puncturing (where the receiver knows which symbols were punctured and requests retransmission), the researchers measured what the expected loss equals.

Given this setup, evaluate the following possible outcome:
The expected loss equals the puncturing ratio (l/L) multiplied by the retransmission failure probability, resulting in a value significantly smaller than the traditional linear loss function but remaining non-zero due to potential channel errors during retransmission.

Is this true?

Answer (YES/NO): NO